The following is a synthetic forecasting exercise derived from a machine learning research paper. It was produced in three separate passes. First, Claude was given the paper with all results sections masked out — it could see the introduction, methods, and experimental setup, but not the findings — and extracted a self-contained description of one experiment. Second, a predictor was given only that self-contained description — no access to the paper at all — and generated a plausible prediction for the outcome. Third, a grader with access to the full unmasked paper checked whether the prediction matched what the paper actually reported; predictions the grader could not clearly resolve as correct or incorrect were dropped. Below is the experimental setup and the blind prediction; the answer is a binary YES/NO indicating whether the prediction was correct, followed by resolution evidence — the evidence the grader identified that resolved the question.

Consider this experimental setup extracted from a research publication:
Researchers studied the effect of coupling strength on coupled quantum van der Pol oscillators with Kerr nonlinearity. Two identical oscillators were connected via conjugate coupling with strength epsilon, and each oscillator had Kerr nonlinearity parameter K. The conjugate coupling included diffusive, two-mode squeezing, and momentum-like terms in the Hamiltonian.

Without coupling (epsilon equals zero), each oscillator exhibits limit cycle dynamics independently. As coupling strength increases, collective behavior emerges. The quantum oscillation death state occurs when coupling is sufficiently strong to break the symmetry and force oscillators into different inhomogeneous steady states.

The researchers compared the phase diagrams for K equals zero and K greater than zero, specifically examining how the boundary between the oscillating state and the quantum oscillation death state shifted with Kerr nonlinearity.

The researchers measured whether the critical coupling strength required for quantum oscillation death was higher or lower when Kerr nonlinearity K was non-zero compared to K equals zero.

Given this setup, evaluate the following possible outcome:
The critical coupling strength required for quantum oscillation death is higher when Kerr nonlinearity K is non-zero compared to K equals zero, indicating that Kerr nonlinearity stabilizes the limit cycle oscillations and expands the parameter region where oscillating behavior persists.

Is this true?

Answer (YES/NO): YES